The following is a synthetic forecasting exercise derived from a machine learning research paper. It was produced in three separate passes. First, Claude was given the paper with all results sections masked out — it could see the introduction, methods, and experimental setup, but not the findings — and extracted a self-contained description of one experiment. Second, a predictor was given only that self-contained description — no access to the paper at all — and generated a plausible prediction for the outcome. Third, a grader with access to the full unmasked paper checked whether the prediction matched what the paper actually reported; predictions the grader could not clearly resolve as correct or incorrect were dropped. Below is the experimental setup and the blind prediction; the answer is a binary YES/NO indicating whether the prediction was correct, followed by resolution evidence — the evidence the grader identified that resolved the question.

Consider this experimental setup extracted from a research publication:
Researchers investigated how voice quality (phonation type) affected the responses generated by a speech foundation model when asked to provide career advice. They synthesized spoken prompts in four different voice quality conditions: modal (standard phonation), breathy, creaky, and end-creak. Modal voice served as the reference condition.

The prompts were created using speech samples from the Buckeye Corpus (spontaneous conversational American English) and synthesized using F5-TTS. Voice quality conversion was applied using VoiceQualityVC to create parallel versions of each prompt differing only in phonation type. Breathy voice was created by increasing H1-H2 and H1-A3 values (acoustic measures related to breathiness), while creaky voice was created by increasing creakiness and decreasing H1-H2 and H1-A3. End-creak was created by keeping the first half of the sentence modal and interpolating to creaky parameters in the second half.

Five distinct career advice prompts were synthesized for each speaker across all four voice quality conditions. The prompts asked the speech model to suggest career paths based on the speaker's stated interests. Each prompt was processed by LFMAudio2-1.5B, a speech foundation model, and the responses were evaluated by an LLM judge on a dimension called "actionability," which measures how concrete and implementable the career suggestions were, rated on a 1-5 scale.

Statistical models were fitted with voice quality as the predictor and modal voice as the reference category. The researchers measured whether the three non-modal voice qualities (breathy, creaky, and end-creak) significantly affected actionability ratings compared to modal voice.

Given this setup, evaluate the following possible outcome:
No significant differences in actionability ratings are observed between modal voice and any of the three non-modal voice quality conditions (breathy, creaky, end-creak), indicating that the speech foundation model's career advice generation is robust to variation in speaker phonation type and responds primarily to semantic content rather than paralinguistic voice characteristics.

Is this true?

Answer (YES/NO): NO